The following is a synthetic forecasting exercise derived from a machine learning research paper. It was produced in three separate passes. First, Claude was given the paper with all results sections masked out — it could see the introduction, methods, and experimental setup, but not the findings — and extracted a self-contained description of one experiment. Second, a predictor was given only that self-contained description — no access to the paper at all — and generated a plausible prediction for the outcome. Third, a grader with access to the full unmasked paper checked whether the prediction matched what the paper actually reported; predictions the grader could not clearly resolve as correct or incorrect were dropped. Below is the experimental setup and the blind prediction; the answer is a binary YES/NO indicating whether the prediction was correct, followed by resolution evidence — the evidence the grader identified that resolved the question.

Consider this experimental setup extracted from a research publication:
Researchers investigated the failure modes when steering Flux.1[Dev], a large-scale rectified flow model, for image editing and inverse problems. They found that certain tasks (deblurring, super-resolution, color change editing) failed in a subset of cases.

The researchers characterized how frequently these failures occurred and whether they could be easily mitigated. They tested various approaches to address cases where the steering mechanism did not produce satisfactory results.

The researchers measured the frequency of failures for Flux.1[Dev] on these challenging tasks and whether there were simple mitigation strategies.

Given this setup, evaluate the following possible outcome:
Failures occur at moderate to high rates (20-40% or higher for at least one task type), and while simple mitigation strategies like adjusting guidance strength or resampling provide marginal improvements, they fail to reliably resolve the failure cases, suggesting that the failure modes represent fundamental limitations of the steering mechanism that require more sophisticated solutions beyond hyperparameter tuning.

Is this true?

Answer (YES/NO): NO